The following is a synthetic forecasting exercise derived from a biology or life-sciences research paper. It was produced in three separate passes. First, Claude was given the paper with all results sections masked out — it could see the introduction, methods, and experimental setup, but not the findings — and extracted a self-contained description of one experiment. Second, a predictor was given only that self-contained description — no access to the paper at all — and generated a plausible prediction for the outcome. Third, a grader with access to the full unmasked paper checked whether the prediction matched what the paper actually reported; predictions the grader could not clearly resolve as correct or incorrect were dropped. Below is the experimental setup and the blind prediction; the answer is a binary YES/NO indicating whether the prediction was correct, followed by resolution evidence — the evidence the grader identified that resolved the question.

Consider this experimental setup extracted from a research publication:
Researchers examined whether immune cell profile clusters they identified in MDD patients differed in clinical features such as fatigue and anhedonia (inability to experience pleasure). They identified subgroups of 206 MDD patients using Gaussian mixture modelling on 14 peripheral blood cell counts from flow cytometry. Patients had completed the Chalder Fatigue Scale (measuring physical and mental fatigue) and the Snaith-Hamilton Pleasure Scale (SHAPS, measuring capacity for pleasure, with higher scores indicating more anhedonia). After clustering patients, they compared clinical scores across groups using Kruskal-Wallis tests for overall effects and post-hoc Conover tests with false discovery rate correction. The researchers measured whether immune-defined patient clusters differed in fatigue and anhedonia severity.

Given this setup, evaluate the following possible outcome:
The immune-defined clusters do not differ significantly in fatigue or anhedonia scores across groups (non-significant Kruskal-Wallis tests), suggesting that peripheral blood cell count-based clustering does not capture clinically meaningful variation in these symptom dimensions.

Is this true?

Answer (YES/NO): NO